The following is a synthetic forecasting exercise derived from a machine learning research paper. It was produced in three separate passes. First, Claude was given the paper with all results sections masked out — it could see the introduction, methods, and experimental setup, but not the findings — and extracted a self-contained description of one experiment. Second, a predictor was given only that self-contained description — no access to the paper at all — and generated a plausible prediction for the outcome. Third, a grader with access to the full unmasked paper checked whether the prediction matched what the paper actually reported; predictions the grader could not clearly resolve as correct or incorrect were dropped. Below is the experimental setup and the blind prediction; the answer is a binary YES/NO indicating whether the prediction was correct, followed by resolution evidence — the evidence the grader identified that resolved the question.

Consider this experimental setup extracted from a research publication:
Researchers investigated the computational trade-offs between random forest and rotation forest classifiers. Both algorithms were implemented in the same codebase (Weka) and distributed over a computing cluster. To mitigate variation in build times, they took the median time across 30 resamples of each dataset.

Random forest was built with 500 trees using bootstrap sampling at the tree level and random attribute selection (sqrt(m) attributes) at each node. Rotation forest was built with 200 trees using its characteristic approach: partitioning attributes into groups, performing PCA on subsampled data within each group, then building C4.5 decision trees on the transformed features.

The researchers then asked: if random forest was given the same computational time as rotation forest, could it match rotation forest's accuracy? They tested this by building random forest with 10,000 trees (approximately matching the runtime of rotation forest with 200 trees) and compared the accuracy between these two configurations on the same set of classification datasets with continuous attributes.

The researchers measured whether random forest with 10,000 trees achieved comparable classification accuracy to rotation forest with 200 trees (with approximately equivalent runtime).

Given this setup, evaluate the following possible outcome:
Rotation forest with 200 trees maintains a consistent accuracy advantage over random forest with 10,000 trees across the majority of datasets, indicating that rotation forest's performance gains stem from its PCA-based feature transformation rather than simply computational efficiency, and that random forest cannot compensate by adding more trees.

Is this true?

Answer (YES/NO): YES